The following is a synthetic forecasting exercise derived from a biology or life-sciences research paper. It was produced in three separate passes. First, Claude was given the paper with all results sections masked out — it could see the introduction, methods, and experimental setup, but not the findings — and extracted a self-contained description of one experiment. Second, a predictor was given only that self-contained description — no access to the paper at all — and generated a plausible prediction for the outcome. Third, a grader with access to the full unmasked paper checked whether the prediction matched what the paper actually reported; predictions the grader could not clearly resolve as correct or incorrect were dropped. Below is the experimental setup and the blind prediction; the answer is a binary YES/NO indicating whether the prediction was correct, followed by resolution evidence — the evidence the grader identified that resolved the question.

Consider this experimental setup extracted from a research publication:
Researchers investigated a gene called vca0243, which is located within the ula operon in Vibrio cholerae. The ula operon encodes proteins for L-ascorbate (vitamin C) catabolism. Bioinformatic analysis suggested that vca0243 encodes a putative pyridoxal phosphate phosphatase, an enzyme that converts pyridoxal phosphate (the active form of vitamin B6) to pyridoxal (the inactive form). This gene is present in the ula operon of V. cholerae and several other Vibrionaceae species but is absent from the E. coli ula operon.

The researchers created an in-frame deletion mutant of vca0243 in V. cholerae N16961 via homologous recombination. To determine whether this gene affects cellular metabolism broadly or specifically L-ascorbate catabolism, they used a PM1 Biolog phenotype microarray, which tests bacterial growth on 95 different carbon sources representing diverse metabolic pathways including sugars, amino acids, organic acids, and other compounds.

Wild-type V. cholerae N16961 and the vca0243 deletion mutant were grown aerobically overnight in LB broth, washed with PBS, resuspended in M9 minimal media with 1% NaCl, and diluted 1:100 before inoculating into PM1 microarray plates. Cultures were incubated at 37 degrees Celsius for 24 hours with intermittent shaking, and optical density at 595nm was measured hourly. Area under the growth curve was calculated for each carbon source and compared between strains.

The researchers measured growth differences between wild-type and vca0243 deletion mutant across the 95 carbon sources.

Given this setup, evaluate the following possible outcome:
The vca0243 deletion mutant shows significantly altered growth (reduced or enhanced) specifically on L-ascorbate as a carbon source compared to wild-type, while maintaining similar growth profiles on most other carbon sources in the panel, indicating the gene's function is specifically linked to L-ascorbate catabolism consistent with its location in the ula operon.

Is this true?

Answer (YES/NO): NO